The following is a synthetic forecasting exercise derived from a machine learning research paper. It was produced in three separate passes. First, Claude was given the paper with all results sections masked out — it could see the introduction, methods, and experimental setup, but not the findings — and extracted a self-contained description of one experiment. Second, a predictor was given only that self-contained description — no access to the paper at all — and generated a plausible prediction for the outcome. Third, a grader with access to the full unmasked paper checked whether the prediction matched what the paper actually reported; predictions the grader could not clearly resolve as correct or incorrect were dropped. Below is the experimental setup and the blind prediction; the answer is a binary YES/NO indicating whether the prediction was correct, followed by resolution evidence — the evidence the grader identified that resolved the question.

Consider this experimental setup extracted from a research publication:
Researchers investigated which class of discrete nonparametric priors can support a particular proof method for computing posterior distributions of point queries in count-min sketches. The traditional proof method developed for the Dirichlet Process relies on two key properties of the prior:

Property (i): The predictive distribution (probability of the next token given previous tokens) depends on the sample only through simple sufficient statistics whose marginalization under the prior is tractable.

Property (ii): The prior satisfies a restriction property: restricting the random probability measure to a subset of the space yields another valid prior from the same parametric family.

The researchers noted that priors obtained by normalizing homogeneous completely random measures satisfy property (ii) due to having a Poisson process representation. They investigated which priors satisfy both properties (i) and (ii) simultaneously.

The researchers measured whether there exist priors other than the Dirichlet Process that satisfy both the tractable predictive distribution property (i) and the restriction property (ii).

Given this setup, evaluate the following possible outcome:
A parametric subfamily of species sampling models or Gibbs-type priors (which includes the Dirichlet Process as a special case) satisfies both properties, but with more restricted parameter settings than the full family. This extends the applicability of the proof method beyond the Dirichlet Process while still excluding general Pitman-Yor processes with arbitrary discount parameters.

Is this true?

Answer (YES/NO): NO